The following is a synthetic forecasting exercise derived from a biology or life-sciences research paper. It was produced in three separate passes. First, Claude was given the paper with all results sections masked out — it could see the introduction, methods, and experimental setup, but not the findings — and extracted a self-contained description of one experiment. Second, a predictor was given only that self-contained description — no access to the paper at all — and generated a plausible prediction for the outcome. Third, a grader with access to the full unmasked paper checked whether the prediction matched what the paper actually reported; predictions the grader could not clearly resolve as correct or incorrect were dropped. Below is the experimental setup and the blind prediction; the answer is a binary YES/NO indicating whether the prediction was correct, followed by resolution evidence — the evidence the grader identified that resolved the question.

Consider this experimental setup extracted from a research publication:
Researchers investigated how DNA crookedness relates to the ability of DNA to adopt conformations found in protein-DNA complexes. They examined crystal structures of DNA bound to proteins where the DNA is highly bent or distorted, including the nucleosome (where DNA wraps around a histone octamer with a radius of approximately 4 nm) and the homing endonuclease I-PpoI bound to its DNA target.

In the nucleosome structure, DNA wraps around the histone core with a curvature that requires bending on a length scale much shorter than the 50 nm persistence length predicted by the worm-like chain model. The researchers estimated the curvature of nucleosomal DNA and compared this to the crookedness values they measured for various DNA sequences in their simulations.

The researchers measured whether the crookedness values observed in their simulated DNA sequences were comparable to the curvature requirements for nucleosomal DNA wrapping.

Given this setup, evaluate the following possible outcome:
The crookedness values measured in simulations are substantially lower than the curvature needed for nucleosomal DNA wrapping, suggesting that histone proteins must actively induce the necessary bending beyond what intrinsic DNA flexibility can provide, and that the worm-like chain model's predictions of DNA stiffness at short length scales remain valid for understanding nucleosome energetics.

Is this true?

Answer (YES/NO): NO